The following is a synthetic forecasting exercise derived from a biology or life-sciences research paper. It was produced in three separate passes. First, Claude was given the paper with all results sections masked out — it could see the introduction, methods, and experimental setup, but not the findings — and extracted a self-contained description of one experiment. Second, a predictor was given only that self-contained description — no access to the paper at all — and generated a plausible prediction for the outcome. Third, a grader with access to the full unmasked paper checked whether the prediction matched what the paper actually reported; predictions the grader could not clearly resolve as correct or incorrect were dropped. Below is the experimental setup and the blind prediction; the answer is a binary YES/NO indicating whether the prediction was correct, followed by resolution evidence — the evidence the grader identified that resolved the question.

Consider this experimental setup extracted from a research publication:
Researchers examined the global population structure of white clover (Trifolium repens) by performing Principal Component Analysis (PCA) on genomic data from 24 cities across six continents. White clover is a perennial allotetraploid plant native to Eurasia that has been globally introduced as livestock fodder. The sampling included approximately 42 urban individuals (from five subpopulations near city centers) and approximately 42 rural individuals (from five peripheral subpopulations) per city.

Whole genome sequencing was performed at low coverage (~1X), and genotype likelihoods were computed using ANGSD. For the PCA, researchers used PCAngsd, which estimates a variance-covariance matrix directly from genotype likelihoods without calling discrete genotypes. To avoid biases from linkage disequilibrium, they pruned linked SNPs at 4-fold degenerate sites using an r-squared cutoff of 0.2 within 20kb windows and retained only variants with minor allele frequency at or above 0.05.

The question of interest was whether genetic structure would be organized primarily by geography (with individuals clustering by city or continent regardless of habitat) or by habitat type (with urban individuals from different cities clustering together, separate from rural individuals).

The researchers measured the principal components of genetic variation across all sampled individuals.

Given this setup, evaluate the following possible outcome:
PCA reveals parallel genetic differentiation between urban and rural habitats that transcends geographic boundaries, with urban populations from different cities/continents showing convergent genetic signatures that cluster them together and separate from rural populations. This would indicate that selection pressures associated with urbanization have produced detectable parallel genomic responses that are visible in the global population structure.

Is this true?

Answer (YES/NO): NO